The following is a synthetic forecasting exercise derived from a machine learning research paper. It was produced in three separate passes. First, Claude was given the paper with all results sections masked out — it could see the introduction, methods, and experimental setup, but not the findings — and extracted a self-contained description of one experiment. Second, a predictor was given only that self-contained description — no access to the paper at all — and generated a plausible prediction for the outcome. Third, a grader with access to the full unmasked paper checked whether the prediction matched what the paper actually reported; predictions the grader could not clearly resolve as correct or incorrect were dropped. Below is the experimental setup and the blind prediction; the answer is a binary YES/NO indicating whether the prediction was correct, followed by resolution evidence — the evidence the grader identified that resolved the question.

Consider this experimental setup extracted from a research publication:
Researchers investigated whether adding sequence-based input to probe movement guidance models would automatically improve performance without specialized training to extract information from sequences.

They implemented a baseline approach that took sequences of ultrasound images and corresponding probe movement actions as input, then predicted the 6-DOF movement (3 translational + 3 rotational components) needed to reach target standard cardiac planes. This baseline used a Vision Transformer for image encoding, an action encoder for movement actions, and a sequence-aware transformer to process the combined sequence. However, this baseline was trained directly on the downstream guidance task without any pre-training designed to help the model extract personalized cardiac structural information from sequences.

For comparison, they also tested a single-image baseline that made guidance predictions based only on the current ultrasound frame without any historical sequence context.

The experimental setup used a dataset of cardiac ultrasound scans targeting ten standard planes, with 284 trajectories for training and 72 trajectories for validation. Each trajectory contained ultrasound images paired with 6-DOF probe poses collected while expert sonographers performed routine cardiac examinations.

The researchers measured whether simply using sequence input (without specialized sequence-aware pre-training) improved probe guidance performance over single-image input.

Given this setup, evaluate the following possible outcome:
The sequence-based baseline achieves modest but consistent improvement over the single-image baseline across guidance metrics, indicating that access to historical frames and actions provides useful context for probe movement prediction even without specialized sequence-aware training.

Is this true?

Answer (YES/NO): NO